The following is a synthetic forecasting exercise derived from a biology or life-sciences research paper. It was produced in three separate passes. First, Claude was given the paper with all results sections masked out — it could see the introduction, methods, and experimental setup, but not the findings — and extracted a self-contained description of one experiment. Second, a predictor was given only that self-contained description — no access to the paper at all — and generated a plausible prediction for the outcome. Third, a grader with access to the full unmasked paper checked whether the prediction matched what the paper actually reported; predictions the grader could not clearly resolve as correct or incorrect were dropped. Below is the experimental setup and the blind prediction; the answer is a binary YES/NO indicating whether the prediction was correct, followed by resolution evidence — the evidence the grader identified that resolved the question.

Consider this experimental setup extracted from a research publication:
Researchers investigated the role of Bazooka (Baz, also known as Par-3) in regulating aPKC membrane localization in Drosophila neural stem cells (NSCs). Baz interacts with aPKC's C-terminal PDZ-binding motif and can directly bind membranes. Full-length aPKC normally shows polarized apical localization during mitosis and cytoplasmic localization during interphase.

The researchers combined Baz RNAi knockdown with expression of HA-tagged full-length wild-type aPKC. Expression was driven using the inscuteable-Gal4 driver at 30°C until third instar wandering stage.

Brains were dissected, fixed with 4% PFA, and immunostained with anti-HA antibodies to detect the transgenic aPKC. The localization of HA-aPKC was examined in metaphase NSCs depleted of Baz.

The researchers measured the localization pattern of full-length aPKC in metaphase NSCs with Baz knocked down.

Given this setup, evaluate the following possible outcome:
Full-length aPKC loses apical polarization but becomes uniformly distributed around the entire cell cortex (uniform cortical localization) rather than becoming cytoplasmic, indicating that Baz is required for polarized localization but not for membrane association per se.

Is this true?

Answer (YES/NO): NO